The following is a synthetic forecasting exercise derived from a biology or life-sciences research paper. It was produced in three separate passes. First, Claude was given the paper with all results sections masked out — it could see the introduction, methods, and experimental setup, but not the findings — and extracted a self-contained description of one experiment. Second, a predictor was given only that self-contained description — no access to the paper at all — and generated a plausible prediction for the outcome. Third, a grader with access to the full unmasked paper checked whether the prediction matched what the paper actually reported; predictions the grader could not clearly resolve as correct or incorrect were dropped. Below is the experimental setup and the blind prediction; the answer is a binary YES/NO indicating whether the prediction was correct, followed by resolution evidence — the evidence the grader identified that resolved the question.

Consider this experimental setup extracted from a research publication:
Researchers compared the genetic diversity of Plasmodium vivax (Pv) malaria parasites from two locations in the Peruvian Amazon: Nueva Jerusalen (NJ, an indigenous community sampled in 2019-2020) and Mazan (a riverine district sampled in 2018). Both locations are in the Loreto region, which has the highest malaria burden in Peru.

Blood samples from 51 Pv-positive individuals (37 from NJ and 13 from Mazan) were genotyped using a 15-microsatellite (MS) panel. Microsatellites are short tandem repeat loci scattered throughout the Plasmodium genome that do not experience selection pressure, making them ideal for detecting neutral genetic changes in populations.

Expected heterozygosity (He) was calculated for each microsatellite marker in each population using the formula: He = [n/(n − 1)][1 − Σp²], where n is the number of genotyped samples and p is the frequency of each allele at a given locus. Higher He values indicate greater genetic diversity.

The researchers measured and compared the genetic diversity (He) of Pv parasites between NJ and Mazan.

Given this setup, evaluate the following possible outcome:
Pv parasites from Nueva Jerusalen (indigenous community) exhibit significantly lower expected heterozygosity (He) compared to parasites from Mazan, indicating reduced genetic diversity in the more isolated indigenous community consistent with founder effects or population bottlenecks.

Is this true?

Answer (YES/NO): NO